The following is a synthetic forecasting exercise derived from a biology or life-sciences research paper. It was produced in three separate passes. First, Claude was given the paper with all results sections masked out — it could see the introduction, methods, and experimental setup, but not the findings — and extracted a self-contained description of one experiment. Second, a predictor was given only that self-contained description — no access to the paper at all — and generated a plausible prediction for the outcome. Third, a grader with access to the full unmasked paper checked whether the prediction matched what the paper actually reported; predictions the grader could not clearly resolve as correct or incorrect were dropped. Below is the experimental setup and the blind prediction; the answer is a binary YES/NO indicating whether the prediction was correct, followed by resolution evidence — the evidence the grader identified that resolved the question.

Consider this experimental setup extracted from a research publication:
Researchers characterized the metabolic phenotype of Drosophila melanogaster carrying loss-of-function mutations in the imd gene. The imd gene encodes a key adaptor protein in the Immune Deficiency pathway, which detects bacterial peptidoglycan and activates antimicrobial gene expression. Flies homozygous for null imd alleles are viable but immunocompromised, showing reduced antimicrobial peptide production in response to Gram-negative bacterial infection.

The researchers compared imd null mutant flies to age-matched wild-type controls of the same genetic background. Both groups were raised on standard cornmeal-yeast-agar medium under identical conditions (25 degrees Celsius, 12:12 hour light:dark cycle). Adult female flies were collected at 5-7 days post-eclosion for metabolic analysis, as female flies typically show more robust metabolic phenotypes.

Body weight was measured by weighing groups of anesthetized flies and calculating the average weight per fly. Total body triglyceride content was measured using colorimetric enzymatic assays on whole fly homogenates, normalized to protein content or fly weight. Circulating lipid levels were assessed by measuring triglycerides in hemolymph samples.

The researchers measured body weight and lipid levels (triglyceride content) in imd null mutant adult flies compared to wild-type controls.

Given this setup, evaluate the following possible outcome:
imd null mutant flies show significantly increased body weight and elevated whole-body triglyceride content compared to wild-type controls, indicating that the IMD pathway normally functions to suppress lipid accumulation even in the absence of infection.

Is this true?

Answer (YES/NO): YES